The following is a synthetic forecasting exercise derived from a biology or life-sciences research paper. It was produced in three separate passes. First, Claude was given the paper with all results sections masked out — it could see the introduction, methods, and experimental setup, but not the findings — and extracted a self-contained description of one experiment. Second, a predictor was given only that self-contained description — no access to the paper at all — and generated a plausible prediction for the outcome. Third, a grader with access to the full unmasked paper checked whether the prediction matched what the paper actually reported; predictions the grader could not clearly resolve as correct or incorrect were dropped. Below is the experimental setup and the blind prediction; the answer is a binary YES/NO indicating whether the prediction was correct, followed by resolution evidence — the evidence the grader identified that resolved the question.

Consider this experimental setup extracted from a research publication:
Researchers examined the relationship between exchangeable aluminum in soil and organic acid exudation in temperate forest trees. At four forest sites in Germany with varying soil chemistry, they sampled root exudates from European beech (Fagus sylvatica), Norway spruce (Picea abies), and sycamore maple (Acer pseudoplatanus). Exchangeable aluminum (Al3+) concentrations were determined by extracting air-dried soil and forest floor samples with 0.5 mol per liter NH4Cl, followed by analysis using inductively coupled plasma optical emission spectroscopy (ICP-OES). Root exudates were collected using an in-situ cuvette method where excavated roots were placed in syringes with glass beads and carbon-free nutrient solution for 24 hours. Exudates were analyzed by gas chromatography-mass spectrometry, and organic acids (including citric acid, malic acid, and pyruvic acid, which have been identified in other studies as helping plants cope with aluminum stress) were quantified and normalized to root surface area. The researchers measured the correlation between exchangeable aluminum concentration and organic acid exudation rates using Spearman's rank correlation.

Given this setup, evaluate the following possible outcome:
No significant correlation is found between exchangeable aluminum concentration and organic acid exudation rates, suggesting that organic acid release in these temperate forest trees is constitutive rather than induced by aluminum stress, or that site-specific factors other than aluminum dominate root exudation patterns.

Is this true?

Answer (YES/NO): YES